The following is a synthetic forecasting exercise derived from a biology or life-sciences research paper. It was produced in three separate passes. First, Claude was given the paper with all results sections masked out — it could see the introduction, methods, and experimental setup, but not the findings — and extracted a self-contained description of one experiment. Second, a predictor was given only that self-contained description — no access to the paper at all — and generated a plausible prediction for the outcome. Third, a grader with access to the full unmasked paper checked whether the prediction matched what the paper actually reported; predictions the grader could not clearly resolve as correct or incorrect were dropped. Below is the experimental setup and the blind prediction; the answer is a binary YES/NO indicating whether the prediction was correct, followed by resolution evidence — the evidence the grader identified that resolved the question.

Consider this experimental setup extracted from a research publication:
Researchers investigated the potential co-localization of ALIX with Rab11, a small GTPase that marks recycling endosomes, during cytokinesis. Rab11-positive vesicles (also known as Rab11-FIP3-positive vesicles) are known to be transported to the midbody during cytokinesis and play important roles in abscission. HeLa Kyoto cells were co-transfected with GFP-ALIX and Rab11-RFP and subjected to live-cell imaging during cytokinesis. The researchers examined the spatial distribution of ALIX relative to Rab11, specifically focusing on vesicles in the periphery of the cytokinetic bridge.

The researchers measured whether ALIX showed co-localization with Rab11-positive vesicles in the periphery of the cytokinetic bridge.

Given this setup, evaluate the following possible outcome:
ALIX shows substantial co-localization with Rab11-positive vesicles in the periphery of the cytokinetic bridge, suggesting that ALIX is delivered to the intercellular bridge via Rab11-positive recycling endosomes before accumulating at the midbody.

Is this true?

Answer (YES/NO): NO